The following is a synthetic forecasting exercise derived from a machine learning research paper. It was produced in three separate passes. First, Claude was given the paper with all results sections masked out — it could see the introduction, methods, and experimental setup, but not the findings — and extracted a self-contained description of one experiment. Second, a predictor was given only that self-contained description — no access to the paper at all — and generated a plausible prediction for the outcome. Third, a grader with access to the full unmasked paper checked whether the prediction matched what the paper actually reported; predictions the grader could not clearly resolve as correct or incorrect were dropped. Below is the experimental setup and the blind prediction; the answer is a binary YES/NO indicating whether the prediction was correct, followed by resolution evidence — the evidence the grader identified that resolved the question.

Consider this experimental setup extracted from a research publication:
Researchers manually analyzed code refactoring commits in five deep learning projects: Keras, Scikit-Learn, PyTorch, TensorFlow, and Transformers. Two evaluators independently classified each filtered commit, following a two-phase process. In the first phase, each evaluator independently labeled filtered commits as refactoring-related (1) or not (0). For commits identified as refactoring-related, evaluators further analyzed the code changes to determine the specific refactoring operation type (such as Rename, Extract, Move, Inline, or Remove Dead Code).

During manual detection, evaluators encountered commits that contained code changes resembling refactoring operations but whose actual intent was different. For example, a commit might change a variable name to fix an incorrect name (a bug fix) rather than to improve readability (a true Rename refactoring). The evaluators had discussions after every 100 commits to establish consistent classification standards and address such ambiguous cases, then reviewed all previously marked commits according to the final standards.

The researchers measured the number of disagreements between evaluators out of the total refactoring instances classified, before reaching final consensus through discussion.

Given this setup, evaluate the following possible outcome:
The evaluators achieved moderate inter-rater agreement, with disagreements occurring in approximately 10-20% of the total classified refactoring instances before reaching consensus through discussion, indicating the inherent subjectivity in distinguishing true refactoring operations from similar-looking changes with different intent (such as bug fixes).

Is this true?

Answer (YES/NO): NO